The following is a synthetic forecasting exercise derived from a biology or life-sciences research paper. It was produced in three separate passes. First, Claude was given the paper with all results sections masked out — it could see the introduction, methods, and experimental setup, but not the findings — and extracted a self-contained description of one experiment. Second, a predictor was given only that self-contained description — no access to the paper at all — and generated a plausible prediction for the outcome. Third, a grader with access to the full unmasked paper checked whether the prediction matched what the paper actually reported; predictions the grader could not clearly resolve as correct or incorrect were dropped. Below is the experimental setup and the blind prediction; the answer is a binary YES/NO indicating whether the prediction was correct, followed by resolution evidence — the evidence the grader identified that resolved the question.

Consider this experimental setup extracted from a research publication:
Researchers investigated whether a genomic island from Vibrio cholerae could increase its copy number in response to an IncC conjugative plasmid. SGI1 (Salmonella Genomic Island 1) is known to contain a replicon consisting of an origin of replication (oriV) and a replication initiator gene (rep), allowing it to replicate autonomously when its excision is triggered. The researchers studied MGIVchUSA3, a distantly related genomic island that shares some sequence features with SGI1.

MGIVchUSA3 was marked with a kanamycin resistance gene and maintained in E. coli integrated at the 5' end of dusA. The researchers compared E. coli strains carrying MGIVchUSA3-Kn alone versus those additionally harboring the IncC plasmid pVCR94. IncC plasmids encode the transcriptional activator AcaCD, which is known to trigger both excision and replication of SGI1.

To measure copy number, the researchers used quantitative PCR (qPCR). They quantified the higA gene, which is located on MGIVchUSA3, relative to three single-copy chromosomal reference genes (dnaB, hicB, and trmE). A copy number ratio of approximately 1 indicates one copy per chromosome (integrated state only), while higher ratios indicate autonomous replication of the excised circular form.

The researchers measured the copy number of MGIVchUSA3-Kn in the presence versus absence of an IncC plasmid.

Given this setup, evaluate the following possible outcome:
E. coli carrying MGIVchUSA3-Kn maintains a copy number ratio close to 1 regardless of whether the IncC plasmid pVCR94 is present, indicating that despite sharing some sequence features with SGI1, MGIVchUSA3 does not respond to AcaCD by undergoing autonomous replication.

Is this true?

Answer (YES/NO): NO